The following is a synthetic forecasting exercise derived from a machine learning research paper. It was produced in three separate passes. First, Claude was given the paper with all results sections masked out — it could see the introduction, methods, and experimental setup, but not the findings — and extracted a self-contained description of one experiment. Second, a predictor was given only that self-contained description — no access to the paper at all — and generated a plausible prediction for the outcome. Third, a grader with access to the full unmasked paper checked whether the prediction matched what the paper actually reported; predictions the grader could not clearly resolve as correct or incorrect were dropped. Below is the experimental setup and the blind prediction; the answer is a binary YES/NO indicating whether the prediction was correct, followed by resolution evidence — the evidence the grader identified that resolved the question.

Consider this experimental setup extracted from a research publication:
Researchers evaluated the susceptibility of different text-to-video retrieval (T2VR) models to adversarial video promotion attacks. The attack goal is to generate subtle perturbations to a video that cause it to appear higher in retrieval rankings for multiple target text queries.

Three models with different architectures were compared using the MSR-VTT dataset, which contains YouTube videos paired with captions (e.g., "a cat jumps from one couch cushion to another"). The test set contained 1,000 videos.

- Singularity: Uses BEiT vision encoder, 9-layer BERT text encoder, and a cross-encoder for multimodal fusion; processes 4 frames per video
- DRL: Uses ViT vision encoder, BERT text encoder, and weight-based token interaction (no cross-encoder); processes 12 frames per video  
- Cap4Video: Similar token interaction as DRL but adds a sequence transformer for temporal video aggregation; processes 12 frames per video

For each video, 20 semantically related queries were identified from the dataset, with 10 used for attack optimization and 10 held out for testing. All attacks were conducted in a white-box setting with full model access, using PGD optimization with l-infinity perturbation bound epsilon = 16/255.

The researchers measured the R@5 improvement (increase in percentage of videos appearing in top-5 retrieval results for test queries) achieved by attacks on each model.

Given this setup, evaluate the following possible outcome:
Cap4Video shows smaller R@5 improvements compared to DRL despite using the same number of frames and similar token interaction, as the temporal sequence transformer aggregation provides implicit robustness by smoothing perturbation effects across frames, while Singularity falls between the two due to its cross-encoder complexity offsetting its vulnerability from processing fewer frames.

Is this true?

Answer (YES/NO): NO